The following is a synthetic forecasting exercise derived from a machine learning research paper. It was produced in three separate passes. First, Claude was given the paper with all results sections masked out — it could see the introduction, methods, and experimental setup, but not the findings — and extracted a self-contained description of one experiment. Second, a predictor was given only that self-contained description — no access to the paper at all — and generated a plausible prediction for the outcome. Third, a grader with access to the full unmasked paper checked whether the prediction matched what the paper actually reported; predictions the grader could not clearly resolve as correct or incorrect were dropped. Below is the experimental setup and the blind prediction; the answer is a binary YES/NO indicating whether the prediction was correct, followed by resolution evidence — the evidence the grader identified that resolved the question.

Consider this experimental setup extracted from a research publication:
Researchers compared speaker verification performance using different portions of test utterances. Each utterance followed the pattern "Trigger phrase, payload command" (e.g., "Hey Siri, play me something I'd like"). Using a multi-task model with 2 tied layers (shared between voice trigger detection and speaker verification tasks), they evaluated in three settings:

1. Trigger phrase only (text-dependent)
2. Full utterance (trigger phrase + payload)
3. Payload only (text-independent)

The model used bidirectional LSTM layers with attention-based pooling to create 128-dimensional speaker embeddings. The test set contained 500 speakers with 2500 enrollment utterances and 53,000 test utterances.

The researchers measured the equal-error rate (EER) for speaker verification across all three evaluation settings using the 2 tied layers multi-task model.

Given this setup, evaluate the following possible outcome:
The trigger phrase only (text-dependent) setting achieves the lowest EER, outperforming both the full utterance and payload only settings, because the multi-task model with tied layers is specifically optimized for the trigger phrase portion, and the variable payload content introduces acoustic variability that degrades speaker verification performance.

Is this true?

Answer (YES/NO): NO